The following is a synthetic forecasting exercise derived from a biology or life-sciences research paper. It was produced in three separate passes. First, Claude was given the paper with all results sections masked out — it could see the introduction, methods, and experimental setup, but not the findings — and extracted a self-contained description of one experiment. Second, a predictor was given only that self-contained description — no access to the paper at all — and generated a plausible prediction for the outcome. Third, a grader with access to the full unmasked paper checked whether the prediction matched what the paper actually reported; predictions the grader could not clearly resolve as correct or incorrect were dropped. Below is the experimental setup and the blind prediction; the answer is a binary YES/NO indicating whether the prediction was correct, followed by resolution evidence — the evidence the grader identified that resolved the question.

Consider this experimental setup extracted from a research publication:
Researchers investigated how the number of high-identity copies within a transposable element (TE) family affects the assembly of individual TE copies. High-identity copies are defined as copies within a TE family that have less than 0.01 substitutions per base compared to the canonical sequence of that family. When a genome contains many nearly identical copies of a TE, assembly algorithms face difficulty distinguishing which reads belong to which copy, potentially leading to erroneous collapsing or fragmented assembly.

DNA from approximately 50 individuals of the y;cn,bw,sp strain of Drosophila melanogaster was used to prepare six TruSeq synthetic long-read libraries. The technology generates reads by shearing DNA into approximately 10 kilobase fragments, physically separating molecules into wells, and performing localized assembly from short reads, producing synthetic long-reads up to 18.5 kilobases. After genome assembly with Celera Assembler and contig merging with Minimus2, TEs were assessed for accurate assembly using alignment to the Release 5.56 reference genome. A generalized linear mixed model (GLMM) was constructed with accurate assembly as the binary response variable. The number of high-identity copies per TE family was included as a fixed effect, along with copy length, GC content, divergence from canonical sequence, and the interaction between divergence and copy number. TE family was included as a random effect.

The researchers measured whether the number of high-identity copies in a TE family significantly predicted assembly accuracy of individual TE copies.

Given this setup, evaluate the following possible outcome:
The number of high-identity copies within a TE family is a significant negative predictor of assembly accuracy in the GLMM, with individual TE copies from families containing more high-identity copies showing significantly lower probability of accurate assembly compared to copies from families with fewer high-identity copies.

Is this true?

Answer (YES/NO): YES